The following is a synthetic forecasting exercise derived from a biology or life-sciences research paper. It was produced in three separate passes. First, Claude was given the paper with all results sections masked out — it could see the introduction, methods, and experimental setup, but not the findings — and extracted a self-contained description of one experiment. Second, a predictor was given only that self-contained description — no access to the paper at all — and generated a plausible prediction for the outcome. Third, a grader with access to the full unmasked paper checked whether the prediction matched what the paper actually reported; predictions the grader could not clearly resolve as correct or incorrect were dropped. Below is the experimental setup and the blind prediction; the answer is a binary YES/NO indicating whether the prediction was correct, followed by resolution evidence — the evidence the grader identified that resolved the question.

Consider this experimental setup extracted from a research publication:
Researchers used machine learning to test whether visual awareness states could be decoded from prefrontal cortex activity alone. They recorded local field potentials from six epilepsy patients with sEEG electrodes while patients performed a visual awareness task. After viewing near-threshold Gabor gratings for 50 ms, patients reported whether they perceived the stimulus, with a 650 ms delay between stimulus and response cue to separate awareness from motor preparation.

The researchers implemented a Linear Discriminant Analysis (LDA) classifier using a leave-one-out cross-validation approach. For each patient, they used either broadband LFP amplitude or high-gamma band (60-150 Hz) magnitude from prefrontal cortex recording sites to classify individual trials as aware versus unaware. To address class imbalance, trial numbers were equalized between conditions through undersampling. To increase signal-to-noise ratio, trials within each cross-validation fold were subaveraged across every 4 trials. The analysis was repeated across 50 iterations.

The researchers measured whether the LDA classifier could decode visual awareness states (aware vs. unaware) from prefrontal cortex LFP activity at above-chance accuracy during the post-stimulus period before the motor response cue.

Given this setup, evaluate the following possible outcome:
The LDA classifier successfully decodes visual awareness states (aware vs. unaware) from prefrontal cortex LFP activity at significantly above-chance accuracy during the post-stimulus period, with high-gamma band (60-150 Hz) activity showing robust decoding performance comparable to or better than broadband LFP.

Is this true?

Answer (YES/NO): YES